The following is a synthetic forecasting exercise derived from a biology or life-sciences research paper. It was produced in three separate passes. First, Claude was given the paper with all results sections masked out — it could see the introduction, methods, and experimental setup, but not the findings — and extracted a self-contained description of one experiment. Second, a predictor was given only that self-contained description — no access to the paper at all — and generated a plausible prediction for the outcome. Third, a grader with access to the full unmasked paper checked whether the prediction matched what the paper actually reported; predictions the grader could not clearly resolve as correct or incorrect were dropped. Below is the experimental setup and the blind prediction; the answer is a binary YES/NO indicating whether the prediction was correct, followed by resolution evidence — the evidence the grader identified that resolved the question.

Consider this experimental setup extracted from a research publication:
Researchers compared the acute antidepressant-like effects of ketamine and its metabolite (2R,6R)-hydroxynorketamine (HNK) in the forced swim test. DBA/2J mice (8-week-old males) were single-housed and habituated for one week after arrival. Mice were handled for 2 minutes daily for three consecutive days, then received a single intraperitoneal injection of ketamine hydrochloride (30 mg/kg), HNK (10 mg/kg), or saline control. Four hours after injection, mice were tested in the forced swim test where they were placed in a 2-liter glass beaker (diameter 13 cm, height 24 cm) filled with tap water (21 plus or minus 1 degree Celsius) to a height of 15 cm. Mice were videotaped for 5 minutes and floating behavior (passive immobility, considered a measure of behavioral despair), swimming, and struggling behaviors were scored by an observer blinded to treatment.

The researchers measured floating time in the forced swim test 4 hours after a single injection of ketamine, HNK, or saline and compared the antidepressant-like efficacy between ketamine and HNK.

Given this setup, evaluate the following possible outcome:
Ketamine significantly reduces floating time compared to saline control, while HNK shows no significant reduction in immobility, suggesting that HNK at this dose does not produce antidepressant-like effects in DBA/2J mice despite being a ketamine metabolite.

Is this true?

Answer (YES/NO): NO